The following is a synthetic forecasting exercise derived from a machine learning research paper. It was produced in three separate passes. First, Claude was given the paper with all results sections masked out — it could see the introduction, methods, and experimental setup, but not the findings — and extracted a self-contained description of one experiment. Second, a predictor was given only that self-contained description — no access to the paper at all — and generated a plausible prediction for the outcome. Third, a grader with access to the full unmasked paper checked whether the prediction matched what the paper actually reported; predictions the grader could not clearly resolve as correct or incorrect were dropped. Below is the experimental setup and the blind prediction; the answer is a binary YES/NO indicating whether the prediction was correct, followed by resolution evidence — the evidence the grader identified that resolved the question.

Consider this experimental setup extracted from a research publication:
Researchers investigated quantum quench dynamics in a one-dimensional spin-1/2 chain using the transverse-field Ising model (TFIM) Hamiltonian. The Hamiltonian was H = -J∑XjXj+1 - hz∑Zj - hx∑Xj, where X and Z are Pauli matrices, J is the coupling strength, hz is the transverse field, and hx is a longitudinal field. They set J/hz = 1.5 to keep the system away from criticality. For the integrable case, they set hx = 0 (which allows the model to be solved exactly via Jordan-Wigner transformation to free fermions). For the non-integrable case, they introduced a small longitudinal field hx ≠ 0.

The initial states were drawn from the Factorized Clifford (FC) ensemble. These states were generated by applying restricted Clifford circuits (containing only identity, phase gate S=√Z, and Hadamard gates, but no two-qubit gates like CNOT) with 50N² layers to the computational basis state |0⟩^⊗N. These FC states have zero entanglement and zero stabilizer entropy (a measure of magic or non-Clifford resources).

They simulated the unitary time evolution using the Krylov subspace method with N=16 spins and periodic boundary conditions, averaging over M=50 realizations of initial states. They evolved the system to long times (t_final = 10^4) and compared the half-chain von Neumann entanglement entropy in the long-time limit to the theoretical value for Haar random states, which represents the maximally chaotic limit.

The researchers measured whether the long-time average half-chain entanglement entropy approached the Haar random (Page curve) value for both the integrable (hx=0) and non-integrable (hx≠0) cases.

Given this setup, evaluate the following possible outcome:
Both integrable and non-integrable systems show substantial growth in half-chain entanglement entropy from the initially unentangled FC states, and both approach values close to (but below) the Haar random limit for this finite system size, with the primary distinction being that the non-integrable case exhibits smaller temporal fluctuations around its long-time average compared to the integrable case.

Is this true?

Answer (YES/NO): NO